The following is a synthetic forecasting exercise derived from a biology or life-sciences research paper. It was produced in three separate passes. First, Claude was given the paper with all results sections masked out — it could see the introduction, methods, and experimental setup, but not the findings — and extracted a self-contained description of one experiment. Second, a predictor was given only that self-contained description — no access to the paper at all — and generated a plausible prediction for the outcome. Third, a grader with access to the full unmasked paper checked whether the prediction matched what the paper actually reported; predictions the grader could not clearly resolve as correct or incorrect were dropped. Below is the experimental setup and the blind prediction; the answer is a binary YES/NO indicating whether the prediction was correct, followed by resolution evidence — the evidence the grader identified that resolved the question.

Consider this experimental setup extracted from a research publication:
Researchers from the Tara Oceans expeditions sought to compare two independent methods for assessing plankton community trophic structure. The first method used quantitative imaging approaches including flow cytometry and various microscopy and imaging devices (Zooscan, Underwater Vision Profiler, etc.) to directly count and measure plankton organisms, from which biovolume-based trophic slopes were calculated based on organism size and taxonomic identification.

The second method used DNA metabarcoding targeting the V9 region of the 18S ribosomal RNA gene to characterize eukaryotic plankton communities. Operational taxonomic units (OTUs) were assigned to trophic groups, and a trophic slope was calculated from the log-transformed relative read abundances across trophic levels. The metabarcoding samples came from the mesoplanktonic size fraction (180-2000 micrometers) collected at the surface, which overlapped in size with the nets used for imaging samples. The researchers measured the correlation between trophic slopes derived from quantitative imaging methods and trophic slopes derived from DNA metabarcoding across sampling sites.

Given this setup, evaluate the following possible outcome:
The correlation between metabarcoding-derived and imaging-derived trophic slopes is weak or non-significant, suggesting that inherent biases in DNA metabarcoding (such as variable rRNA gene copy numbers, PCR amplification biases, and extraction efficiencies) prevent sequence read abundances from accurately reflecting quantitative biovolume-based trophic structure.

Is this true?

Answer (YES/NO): YES